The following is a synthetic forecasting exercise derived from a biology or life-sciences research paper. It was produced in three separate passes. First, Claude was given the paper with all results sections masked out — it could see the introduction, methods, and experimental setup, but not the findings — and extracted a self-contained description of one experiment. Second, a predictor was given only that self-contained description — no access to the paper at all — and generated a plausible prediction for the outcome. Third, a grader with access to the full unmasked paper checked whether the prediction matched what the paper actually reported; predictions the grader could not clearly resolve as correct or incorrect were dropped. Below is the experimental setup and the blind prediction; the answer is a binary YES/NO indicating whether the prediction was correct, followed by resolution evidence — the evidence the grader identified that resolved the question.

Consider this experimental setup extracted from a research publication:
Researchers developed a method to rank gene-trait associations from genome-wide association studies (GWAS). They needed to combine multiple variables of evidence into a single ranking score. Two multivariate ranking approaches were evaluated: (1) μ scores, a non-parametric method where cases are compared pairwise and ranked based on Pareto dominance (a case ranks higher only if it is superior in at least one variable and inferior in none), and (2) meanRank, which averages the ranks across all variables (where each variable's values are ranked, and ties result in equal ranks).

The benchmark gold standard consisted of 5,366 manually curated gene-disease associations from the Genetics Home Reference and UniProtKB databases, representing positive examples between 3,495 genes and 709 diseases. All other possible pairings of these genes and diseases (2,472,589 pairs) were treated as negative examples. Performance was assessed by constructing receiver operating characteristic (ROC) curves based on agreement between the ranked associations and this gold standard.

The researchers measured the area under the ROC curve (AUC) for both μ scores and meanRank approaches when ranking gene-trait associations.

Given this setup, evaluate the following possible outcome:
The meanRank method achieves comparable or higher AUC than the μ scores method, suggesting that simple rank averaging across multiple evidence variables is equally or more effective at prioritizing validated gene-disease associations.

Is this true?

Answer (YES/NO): NO